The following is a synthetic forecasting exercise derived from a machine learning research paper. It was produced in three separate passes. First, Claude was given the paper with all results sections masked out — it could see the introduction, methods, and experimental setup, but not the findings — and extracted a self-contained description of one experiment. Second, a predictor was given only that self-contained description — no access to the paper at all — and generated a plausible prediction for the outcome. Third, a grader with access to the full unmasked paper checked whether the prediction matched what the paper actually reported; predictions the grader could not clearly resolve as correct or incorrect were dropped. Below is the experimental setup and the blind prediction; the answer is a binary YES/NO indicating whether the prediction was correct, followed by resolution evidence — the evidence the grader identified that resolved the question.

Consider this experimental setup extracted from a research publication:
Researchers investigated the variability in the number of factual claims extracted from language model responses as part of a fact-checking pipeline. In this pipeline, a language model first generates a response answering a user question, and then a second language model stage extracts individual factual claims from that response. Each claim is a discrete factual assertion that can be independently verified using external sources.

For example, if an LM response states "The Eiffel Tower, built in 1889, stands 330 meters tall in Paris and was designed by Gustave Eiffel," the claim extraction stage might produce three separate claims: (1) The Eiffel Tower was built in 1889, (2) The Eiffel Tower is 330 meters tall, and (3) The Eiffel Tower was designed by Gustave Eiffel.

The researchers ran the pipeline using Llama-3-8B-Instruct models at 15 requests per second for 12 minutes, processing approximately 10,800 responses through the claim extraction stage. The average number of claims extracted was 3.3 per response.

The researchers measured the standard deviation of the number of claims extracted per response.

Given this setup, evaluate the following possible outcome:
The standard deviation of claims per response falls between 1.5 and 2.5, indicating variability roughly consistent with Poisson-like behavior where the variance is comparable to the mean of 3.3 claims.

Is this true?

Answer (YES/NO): YES